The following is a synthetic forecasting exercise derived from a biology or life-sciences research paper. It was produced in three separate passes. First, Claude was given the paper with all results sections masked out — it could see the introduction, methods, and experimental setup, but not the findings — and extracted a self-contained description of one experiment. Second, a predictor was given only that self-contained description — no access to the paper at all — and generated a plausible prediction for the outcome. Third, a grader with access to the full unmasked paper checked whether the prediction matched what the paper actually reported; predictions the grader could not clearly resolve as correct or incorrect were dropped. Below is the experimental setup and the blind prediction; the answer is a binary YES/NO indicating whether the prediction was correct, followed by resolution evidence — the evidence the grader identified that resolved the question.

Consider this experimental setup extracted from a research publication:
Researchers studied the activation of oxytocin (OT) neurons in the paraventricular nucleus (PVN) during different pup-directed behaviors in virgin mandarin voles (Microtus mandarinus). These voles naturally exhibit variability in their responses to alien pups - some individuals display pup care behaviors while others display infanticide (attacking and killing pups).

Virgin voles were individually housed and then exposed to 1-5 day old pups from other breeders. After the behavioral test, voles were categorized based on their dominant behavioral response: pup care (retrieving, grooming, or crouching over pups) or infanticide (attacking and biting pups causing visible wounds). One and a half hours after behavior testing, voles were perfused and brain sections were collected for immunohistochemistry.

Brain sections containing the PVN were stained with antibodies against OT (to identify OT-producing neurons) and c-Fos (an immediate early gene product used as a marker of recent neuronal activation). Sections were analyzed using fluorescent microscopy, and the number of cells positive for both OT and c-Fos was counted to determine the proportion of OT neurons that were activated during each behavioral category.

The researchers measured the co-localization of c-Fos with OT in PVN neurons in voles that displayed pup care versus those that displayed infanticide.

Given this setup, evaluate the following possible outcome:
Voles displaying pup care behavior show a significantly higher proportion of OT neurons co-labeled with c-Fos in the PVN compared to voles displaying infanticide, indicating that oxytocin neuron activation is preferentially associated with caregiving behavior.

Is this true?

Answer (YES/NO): YES